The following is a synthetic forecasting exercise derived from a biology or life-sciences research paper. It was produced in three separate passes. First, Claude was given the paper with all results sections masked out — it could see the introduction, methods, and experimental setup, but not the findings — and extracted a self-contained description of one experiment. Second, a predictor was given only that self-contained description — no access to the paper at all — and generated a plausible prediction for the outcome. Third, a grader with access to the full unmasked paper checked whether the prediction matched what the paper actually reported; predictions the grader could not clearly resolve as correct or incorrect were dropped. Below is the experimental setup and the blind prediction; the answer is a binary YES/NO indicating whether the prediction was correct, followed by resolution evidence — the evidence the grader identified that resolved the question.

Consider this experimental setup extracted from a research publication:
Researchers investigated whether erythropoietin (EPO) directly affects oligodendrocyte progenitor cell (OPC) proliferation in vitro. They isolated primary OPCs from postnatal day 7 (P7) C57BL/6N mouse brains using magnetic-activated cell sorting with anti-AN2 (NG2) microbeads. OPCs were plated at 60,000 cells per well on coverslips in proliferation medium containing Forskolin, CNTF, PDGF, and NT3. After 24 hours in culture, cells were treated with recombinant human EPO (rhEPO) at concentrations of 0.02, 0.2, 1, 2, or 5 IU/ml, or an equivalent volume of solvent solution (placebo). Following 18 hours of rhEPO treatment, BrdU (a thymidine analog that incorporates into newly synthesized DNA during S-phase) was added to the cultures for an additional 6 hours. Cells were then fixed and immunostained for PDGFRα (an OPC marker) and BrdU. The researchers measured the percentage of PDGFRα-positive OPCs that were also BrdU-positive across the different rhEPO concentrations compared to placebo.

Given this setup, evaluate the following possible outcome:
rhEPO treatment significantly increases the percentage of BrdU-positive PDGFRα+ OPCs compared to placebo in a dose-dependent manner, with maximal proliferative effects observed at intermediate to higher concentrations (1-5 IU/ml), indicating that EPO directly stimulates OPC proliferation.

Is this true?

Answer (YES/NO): NO